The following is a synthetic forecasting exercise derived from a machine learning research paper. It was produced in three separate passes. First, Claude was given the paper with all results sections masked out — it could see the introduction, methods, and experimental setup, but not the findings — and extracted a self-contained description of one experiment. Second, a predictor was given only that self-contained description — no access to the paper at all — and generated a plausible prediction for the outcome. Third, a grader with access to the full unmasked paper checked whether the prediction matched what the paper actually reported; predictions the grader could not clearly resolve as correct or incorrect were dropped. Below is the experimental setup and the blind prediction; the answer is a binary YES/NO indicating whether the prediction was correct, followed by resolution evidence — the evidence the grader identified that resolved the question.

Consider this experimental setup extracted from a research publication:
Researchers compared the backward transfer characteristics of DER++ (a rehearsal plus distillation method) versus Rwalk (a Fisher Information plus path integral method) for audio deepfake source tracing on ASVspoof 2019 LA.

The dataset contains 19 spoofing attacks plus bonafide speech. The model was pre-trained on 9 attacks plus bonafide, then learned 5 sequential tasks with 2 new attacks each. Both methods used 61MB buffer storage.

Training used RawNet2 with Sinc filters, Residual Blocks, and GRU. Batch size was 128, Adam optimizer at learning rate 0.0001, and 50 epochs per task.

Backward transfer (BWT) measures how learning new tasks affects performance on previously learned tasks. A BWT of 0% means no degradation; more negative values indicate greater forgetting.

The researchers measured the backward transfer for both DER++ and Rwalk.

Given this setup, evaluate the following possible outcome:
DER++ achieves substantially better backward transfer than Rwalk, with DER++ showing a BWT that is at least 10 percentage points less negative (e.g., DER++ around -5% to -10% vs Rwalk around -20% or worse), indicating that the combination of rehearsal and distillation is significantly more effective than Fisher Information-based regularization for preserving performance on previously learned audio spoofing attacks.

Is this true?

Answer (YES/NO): NO